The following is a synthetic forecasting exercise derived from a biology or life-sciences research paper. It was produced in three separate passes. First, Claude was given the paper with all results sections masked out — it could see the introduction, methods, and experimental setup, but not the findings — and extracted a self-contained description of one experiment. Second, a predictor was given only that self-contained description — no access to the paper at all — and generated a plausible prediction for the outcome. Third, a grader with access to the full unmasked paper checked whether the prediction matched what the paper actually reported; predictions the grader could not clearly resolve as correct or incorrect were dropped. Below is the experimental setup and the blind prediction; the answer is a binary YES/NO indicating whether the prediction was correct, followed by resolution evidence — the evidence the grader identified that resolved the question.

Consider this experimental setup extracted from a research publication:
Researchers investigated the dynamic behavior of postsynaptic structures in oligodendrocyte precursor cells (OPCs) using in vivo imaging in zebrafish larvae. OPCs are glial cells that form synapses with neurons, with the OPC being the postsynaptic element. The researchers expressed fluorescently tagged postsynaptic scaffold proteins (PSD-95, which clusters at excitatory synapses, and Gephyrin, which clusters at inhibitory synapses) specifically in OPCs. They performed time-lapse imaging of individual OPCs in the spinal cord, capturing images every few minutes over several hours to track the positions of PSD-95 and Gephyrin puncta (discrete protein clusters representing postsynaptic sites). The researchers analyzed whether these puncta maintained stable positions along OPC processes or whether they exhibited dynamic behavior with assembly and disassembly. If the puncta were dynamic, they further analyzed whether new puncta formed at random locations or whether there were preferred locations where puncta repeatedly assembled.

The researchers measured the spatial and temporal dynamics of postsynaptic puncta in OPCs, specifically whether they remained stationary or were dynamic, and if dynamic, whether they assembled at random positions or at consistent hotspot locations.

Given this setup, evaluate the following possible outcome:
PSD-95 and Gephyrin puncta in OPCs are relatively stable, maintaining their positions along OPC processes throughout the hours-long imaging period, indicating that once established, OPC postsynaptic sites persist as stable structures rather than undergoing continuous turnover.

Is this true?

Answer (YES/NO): NO